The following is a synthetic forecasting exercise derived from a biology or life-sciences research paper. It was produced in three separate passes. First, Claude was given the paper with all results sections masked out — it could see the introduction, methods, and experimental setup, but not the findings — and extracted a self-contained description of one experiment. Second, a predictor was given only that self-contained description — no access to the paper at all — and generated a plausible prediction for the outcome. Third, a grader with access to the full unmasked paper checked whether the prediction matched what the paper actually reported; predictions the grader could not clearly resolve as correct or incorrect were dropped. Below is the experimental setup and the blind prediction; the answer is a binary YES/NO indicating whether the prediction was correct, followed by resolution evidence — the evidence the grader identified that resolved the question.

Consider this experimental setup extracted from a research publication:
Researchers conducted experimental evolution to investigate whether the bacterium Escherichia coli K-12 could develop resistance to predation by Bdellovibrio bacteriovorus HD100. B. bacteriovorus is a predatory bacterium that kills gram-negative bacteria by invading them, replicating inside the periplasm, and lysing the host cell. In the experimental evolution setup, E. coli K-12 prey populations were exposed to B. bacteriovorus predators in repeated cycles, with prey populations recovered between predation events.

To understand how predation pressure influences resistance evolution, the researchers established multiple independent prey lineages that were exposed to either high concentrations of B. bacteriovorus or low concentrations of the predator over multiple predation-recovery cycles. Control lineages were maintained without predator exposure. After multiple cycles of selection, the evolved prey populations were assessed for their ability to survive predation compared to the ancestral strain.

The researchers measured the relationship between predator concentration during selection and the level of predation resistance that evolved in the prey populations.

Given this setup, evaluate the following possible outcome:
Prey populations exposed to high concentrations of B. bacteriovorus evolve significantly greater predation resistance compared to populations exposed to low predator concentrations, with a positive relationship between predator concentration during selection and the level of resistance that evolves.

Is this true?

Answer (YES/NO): YES